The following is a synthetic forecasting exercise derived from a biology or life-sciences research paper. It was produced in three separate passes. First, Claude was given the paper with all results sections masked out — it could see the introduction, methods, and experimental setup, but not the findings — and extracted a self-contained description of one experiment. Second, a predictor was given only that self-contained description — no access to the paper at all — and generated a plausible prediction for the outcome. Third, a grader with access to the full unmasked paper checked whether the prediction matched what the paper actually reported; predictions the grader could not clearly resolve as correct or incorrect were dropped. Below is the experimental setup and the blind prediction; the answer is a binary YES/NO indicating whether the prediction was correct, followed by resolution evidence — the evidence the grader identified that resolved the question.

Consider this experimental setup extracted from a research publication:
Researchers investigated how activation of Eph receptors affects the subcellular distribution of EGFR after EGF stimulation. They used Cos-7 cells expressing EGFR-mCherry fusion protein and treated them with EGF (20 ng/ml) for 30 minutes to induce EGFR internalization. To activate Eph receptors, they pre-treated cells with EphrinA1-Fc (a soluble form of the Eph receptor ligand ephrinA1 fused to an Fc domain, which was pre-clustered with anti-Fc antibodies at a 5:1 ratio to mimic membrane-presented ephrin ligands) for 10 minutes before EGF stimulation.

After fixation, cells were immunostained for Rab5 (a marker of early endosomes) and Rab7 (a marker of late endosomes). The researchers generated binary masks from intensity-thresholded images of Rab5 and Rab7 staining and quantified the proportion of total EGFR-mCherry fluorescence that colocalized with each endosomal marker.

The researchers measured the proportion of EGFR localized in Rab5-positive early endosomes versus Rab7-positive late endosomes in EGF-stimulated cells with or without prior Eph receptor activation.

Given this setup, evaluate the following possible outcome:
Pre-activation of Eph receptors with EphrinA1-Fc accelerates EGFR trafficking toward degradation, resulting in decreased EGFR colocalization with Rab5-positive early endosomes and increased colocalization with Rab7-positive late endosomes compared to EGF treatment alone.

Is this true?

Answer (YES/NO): NO